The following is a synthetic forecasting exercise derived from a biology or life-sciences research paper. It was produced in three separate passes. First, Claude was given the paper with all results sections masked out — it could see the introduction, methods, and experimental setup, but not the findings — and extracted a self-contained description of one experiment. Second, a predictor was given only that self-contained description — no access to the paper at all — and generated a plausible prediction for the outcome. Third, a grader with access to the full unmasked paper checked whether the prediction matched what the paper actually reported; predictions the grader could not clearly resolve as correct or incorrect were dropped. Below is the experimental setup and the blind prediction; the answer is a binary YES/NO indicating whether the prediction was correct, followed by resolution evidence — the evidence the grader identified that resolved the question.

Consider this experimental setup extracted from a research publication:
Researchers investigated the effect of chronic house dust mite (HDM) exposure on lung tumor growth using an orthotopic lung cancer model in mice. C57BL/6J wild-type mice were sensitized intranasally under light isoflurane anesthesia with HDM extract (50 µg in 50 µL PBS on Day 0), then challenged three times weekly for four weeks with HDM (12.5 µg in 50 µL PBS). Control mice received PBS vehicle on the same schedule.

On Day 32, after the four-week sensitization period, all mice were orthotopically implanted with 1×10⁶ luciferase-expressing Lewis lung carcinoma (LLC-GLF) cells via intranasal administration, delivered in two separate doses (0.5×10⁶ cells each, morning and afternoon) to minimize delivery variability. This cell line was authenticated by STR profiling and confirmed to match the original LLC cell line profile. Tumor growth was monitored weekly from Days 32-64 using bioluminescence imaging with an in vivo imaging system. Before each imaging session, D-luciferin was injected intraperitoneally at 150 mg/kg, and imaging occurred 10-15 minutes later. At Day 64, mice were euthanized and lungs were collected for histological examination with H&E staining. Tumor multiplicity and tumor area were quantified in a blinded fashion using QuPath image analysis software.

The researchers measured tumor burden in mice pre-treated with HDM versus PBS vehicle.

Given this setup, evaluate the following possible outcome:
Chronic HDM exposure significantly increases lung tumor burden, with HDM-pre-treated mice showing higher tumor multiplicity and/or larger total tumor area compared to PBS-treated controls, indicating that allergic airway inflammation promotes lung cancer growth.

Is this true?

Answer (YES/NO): YES